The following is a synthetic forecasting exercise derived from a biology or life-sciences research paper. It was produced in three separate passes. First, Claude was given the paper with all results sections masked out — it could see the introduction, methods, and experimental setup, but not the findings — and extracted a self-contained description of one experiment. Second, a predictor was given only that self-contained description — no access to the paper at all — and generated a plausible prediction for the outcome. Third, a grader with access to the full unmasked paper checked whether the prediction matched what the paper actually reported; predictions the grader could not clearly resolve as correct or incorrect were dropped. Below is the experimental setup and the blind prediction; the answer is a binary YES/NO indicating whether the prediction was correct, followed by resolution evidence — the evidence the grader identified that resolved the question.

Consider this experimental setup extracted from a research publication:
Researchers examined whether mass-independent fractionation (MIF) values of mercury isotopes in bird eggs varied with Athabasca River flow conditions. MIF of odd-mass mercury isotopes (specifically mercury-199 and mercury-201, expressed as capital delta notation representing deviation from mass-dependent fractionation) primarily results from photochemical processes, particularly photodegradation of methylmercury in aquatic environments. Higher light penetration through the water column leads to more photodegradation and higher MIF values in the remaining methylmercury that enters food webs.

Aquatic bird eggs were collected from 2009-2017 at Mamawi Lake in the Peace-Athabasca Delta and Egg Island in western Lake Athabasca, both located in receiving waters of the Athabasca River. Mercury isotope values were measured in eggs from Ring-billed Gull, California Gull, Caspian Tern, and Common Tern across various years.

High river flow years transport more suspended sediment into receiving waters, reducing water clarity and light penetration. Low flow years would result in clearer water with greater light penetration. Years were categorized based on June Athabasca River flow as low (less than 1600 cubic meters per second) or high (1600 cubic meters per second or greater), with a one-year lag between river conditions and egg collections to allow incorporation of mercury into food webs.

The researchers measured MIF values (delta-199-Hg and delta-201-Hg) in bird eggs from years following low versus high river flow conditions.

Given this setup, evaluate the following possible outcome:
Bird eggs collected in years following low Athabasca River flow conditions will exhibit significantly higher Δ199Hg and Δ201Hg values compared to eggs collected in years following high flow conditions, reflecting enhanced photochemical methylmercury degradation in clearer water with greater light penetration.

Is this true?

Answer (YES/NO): YES